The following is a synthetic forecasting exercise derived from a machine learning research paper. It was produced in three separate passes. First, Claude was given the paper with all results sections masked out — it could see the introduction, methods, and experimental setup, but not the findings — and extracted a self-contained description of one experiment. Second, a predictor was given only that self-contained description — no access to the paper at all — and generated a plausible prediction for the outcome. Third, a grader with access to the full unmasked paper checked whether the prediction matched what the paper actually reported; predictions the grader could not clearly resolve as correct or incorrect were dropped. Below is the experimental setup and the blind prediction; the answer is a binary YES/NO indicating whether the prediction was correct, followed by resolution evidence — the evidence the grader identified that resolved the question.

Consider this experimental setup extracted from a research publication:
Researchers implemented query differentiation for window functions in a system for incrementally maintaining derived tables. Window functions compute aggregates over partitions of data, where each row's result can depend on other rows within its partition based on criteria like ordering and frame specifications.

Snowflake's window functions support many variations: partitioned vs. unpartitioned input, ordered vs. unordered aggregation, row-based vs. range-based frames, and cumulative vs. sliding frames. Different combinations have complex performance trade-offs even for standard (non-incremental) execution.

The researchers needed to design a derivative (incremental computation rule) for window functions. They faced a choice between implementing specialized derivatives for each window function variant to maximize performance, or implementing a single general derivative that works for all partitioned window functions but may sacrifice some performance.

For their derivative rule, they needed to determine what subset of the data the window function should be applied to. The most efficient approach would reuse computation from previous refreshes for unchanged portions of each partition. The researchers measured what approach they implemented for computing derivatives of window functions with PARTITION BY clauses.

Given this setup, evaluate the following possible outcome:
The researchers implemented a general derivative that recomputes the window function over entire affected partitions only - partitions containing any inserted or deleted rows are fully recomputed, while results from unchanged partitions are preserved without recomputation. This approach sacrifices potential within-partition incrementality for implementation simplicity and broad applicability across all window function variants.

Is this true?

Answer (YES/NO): YES